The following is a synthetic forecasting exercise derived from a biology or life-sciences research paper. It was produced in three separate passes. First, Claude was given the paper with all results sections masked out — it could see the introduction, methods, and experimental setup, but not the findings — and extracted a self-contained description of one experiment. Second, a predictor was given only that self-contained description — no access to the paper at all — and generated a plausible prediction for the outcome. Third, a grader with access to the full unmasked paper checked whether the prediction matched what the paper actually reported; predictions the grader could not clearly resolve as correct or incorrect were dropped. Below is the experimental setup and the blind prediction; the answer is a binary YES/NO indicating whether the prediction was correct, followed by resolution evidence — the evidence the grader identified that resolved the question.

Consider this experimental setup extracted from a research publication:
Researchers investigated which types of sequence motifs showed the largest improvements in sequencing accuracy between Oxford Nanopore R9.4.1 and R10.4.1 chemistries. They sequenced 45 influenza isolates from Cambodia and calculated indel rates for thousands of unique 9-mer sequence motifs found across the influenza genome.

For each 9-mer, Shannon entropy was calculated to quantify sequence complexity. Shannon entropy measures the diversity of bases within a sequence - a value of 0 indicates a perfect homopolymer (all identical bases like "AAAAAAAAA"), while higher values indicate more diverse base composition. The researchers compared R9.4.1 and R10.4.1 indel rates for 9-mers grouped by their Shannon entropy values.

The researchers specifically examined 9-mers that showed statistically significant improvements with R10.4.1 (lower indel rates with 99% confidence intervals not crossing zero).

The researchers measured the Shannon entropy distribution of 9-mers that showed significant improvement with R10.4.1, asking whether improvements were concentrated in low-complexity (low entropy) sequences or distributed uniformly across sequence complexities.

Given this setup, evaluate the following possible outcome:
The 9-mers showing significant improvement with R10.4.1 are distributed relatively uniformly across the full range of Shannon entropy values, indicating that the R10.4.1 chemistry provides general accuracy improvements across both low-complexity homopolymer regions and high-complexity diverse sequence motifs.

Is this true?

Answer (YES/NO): NO